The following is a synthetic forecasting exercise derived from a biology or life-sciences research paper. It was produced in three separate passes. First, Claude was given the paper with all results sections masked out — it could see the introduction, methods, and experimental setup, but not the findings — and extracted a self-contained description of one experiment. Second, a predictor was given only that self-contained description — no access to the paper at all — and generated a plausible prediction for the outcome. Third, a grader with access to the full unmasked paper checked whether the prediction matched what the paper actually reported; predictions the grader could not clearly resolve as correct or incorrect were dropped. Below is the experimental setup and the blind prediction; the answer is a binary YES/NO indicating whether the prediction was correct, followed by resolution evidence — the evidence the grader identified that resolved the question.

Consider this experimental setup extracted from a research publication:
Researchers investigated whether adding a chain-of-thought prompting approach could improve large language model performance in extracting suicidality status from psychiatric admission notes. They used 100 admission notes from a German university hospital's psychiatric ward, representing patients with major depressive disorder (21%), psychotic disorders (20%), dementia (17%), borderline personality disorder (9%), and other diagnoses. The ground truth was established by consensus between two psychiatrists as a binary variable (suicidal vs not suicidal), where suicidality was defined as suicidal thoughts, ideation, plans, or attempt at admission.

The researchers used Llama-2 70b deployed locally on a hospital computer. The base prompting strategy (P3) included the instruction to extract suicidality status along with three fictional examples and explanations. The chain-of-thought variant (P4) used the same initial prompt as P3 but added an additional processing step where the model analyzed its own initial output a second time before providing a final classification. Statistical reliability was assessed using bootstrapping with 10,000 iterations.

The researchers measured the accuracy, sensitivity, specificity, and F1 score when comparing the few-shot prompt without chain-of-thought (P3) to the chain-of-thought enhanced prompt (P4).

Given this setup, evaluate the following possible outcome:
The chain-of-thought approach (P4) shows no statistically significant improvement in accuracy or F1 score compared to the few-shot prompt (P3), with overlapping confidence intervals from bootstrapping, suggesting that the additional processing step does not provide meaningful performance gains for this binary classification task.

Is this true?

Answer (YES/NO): NO